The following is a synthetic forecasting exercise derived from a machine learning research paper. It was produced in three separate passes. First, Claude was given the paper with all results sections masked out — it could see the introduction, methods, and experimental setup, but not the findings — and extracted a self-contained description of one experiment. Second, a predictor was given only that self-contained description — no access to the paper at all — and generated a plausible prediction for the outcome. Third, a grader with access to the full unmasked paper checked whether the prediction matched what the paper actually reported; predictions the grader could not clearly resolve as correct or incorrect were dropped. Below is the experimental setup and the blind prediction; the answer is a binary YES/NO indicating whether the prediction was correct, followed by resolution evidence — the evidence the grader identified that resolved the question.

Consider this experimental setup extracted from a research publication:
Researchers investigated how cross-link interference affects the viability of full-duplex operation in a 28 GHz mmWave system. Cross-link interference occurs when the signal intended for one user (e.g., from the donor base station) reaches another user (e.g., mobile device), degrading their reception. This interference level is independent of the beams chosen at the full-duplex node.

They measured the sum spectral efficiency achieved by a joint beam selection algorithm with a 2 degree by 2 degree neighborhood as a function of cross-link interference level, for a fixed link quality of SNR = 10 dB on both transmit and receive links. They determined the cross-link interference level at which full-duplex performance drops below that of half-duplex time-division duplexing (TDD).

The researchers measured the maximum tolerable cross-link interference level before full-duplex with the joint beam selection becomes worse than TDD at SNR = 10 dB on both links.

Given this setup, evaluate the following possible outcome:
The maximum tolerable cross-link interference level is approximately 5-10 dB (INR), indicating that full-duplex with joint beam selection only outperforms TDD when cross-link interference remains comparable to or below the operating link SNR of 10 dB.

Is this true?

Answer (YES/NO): YES